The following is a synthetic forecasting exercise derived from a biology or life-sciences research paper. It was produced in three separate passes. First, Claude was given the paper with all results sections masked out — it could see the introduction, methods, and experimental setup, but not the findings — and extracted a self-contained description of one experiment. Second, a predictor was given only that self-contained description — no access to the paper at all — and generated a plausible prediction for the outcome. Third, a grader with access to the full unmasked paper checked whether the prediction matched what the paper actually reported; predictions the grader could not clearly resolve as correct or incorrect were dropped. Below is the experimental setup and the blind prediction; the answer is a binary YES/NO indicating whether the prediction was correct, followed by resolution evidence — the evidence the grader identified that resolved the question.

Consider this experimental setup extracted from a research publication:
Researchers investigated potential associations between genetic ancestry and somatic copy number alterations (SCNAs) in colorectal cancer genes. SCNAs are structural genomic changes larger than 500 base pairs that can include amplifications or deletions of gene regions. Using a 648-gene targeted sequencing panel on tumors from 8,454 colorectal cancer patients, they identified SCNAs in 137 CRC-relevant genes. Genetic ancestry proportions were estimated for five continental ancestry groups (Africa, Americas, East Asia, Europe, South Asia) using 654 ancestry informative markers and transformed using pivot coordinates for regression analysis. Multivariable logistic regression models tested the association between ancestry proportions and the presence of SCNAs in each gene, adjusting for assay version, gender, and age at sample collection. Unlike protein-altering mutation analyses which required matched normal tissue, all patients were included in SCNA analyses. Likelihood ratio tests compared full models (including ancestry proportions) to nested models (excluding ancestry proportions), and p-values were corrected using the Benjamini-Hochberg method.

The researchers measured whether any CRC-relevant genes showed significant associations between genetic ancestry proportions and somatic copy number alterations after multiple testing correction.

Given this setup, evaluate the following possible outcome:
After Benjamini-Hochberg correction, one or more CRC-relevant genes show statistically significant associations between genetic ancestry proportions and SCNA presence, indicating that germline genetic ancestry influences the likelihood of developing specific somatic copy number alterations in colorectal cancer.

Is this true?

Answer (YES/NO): NO